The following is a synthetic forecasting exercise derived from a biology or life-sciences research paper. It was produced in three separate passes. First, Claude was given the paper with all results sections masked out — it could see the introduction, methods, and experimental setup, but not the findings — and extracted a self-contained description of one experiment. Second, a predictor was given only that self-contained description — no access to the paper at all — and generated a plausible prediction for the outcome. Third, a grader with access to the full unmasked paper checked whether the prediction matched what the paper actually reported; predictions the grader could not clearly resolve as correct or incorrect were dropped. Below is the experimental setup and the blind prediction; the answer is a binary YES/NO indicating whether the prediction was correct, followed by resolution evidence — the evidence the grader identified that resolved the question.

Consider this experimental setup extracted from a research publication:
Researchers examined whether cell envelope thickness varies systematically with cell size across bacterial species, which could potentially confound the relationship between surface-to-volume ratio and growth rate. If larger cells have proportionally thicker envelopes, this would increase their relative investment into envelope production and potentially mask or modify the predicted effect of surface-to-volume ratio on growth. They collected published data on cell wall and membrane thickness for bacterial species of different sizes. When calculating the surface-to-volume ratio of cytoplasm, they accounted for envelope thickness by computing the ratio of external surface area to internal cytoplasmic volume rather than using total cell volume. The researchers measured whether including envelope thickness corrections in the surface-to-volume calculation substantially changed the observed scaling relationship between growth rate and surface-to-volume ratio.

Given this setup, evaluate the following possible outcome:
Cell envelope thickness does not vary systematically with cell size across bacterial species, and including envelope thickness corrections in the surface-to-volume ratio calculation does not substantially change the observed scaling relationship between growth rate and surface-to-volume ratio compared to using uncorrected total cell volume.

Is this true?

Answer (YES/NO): NO